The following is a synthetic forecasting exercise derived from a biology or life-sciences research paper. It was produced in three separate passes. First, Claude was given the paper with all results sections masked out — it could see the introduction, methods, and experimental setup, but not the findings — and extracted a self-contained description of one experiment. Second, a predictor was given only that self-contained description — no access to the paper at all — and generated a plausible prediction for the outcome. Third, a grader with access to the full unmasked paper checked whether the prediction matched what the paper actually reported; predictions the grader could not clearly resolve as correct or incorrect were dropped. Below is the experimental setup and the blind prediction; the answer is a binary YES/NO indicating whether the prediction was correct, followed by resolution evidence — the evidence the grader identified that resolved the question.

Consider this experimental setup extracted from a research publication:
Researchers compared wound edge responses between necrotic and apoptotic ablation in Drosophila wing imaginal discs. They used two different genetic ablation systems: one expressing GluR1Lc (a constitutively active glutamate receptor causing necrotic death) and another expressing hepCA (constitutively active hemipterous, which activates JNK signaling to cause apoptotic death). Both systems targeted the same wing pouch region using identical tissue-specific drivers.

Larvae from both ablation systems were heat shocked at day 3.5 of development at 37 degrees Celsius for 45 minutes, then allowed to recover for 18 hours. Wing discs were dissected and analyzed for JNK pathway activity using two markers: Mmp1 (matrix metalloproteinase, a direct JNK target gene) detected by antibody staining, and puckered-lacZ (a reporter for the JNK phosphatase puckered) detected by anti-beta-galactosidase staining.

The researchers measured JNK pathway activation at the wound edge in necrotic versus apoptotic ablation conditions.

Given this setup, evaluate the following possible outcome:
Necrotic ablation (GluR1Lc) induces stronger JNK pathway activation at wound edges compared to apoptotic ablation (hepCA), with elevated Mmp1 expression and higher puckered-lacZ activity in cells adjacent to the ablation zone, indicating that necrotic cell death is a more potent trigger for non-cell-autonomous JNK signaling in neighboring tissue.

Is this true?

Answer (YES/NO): NO